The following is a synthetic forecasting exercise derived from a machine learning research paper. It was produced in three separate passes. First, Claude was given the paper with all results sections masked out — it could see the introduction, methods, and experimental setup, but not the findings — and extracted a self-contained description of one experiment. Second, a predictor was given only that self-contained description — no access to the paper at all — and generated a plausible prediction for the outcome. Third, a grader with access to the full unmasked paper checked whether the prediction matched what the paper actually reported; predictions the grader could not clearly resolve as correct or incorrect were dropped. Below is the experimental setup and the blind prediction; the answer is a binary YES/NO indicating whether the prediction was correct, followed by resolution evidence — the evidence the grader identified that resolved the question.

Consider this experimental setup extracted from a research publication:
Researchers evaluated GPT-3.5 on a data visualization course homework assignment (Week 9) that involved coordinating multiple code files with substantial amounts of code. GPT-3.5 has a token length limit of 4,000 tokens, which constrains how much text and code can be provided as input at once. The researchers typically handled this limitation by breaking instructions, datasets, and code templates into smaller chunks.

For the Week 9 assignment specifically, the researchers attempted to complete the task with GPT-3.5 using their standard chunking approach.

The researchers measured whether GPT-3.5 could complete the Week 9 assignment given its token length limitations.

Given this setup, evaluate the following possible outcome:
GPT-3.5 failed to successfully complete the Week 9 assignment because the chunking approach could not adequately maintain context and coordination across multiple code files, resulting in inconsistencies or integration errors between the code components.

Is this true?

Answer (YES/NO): NO